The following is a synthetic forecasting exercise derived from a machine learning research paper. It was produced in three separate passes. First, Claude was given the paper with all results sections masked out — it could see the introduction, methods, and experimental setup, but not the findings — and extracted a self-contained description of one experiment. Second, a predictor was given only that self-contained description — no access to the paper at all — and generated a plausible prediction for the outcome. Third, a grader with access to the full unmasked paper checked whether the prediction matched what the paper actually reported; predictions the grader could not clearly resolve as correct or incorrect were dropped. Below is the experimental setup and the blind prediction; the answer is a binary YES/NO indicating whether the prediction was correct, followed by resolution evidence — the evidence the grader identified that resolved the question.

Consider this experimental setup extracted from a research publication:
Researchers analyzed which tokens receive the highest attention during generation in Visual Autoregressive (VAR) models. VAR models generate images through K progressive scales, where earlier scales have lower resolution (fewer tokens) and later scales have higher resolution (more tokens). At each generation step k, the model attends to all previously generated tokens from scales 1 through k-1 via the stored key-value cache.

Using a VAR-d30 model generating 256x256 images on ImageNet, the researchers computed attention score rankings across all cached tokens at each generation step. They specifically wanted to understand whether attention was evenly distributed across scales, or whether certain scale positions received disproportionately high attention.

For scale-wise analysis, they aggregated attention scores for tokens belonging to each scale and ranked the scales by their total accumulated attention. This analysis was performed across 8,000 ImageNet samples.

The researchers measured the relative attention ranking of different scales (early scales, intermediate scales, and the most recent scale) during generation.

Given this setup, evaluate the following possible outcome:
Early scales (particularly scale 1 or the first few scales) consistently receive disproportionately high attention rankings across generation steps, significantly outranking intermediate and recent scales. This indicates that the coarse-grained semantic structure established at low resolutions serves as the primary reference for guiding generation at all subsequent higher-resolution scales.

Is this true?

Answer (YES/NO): NO